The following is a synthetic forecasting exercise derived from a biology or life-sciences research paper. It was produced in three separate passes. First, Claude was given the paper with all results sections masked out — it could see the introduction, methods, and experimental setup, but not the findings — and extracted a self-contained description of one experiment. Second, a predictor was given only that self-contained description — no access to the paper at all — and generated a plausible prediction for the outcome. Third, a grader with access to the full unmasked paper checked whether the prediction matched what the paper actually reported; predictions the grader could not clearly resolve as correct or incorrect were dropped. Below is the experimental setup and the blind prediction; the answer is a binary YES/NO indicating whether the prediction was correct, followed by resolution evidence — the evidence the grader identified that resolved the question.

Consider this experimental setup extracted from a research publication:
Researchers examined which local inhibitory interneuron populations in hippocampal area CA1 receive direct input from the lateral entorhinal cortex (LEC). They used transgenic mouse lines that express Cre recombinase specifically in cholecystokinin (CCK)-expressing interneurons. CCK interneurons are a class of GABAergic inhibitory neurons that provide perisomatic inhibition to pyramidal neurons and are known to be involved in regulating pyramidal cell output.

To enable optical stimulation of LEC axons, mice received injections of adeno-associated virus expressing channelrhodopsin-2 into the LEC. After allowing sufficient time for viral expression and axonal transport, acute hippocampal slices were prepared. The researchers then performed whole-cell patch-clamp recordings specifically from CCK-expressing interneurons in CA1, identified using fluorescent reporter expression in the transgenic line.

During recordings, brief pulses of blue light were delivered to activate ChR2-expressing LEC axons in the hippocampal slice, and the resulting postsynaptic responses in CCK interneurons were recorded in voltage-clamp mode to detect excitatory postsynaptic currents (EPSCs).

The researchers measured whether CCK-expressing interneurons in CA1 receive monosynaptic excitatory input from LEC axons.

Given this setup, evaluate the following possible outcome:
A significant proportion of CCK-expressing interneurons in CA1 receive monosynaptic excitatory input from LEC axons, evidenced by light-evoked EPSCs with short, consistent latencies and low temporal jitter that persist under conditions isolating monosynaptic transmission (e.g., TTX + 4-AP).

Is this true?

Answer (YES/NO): YES